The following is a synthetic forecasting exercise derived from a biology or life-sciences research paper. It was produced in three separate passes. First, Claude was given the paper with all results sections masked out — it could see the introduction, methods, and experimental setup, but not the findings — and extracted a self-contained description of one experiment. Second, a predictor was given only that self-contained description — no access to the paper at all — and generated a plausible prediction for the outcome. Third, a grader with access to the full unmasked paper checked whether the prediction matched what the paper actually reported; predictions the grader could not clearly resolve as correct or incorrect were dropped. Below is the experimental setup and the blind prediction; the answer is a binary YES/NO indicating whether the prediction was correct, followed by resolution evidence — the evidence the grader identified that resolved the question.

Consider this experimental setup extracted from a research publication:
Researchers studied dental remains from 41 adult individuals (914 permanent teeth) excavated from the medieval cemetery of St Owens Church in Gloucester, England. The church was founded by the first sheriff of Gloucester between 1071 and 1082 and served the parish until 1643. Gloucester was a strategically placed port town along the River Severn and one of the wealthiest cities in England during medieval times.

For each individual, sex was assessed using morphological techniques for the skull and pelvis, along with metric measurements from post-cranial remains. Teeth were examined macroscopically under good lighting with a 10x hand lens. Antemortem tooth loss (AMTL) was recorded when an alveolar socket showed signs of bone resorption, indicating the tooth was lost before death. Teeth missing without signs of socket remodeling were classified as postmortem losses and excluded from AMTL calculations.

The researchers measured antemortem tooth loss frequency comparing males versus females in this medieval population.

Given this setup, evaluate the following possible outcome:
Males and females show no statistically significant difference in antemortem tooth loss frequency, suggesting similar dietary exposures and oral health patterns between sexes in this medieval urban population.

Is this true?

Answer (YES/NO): NO